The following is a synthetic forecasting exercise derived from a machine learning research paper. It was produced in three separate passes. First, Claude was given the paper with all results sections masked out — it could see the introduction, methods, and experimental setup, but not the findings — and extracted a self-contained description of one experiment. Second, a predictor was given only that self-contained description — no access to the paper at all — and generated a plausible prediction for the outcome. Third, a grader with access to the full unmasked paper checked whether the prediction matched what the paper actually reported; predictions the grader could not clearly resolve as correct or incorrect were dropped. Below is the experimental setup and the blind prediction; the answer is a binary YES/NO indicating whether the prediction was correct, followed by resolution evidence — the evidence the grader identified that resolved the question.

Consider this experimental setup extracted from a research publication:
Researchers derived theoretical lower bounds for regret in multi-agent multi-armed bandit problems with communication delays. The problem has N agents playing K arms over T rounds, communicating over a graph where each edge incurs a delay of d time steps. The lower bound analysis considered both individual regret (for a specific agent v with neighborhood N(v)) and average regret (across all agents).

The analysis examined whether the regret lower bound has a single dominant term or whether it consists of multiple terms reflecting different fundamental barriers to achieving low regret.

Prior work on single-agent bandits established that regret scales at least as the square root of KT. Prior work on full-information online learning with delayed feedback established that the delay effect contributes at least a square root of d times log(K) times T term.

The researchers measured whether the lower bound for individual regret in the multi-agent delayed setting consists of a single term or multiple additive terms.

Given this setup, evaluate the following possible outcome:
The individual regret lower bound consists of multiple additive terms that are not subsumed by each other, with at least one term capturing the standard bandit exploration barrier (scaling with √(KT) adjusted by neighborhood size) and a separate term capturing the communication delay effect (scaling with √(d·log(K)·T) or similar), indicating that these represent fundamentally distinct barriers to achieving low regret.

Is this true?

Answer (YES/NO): NO